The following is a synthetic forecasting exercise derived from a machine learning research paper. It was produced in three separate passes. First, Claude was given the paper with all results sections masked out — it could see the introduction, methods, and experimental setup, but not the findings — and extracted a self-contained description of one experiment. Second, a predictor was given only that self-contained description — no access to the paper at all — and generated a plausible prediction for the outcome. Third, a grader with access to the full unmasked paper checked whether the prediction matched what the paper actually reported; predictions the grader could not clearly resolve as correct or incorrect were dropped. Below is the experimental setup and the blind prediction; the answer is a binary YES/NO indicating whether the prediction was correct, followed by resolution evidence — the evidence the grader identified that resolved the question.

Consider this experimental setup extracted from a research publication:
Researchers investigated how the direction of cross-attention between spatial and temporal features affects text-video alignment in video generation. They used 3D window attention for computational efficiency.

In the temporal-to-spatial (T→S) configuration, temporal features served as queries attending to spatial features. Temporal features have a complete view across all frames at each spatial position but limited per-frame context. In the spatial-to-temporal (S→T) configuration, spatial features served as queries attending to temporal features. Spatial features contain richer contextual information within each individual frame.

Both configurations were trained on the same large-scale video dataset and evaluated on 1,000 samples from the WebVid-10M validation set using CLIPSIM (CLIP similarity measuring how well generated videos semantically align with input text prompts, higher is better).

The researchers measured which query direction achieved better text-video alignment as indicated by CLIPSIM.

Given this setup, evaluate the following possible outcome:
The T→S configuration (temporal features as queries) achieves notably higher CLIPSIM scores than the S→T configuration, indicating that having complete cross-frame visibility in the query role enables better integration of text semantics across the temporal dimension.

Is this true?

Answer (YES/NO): YES